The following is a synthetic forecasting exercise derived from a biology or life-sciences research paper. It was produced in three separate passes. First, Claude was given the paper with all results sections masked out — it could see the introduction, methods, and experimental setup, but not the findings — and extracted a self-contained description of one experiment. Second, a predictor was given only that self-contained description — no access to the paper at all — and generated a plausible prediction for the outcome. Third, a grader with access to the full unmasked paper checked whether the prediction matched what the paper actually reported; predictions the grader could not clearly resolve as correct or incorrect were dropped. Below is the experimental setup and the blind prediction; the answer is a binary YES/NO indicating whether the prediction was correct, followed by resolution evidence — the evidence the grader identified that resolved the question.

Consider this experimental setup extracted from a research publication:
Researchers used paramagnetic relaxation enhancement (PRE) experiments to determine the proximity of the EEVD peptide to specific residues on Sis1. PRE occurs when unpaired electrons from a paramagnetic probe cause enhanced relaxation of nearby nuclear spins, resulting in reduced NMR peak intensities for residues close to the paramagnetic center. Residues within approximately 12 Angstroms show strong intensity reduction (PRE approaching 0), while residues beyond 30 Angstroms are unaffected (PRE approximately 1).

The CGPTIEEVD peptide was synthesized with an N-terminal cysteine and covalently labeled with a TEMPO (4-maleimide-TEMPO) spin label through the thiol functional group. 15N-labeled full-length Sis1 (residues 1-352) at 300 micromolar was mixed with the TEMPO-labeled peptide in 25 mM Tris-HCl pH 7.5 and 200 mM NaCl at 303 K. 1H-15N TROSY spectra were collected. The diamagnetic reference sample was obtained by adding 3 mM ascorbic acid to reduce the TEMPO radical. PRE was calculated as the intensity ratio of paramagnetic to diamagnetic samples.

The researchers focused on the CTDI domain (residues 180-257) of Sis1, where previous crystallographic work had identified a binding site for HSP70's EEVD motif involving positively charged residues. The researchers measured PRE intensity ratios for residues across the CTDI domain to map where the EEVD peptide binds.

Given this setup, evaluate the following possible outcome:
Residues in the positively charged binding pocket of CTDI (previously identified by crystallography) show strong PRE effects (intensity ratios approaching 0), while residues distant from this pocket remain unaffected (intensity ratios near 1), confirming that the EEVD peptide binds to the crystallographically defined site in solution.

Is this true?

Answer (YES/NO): NO